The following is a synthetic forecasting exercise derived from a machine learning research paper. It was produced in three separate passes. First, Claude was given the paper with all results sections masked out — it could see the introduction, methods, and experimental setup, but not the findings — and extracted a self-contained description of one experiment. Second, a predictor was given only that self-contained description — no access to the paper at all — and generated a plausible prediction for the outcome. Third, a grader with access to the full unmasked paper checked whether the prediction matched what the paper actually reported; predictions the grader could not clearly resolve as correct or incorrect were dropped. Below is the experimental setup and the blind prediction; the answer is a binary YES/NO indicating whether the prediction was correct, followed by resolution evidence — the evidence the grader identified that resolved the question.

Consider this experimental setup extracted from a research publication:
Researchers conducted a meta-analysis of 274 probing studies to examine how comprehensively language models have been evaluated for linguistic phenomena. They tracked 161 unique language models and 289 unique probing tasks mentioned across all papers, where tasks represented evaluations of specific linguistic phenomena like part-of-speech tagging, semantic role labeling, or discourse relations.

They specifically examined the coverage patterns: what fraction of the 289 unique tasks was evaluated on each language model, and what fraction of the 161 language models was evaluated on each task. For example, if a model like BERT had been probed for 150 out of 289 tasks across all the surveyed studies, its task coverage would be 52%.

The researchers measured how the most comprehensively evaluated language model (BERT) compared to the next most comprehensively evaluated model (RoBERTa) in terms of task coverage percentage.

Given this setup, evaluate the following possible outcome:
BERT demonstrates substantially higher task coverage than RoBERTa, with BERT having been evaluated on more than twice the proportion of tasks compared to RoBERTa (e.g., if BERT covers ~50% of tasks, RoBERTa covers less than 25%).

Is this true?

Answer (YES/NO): NO